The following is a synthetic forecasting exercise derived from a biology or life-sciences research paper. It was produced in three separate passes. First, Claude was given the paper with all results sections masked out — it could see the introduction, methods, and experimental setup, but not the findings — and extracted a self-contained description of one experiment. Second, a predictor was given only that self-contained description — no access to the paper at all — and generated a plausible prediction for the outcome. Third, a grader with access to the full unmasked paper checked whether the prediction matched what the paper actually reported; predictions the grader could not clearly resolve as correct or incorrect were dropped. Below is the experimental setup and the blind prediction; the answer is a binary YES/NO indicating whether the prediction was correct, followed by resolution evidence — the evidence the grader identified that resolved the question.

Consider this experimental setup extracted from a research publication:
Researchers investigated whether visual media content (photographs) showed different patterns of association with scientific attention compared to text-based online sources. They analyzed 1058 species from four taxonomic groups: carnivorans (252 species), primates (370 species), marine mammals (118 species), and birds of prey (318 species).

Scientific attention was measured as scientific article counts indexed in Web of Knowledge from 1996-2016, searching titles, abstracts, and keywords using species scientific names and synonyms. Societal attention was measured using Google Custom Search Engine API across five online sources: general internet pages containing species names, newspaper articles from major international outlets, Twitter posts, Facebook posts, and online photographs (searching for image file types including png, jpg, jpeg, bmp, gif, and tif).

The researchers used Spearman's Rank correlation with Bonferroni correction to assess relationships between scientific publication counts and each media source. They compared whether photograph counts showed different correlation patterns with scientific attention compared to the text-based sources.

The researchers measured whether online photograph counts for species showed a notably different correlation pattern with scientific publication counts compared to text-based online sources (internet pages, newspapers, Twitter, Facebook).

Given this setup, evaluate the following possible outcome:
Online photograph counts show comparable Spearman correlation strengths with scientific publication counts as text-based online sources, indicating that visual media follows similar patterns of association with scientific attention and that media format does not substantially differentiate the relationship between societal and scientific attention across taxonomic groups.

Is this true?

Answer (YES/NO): YES